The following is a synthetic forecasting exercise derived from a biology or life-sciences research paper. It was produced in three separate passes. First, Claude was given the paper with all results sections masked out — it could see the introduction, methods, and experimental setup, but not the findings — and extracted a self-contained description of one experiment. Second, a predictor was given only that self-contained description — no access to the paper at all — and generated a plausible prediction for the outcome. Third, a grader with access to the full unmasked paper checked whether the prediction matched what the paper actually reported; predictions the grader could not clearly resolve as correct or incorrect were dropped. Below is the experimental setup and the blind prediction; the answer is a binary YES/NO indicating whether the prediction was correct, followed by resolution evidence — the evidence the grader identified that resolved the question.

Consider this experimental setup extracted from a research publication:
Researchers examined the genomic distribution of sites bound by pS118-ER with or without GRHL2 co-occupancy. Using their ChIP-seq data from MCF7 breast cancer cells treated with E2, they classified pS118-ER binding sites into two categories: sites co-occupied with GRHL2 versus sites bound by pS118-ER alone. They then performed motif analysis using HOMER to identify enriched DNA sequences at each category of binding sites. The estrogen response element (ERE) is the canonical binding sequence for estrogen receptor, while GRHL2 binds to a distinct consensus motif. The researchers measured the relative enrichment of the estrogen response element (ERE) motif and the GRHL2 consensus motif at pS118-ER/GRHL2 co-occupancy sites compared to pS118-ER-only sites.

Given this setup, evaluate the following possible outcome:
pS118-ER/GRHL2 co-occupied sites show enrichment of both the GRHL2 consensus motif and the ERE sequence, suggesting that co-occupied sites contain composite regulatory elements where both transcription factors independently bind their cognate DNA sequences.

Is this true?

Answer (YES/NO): NO